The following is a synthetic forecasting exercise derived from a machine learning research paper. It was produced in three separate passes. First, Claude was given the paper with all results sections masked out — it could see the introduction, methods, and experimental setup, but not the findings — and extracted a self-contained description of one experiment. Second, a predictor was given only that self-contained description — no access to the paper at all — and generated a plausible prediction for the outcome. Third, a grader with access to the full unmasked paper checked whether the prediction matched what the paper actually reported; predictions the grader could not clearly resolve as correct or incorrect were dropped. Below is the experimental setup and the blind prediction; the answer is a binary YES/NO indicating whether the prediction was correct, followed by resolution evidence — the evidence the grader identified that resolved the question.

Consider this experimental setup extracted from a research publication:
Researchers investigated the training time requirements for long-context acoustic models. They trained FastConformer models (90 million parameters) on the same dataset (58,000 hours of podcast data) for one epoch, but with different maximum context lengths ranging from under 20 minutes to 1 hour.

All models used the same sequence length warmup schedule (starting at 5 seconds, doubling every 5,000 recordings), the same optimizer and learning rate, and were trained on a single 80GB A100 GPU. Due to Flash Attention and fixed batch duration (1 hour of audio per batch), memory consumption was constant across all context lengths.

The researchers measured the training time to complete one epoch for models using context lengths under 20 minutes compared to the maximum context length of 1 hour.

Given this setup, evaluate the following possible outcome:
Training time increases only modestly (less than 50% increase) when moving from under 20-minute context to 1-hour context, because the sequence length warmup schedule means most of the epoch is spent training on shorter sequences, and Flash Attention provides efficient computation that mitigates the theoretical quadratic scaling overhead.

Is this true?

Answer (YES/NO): NO